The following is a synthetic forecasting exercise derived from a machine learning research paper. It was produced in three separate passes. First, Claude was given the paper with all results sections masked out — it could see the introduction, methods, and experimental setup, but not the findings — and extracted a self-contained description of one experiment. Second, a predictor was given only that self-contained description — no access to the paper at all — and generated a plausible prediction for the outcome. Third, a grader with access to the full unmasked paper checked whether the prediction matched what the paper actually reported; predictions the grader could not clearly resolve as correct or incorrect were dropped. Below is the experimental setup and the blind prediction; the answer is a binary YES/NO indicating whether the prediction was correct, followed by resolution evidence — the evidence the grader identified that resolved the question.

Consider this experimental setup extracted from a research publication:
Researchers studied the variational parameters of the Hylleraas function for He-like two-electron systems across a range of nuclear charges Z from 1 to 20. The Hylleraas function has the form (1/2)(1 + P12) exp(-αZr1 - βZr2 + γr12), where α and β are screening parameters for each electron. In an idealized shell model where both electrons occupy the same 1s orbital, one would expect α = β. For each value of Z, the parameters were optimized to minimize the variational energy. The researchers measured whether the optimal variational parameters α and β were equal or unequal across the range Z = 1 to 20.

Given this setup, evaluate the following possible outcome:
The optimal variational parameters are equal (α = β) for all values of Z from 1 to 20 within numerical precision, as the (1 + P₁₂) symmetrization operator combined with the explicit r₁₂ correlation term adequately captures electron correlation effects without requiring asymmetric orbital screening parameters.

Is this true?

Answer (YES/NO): NO